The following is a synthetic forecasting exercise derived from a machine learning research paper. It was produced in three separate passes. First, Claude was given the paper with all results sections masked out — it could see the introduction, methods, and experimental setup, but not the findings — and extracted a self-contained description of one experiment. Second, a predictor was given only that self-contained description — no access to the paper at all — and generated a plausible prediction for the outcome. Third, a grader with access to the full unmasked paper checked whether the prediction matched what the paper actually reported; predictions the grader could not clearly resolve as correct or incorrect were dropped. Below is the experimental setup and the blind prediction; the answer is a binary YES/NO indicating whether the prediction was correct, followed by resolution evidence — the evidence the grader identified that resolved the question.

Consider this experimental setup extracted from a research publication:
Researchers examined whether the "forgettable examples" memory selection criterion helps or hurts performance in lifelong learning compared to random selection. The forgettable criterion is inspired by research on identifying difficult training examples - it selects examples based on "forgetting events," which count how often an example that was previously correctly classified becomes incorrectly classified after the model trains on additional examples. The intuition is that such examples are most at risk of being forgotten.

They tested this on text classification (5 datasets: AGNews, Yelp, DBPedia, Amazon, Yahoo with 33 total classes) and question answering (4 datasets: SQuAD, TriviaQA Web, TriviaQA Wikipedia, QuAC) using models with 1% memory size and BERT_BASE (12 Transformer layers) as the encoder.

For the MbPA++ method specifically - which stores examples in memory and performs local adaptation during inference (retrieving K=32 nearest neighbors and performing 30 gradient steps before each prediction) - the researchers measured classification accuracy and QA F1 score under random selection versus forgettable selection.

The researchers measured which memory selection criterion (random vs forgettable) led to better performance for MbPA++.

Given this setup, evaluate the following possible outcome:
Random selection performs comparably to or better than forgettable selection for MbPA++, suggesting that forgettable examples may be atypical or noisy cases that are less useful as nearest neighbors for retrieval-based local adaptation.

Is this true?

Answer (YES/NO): YES